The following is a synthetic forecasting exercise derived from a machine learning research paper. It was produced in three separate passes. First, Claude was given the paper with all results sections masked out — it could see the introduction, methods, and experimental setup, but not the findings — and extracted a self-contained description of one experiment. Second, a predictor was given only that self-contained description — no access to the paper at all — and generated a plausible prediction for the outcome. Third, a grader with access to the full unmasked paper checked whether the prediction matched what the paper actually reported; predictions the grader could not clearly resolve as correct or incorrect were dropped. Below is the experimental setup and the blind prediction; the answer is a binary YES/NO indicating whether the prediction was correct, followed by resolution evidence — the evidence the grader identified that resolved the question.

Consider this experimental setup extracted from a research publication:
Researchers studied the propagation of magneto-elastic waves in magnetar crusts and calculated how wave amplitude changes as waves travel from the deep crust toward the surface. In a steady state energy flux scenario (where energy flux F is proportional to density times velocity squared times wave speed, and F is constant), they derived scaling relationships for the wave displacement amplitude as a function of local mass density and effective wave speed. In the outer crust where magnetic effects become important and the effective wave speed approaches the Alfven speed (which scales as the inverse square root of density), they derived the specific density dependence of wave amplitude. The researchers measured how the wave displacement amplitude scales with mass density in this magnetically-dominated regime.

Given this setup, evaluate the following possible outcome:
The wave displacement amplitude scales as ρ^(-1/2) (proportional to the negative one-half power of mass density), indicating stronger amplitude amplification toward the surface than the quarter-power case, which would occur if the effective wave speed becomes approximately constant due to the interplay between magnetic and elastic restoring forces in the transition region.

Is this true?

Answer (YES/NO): NO